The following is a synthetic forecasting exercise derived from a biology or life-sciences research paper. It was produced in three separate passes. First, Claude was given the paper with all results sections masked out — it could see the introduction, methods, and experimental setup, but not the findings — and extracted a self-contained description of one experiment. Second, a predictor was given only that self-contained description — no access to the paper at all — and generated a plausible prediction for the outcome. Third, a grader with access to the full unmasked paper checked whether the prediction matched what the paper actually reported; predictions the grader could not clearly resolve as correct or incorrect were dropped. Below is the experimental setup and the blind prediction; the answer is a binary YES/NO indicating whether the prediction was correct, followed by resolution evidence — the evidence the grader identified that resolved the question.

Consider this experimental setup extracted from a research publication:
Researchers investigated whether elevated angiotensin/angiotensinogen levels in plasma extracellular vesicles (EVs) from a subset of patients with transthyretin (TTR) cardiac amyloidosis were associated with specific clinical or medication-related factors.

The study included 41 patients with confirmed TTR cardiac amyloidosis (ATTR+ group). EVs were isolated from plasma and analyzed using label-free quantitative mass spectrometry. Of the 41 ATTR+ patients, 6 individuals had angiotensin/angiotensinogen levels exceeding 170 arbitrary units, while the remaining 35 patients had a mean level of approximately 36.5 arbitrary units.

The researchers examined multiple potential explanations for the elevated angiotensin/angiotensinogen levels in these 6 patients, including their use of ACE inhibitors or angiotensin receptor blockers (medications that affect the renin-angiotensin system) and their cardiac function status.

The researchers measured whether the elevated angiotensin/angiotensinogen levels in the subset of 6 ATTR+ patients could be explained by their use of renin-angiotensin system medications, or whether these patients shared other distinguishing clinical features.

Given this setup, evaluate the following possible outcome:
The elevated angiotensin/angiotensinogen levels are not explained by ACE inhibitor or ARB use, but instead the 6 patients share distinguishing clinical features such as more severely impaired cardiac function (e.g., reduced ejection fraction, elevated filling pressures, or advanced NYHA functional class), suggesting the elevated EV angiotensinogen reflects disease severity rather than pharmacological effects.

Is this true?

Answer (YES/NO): YES